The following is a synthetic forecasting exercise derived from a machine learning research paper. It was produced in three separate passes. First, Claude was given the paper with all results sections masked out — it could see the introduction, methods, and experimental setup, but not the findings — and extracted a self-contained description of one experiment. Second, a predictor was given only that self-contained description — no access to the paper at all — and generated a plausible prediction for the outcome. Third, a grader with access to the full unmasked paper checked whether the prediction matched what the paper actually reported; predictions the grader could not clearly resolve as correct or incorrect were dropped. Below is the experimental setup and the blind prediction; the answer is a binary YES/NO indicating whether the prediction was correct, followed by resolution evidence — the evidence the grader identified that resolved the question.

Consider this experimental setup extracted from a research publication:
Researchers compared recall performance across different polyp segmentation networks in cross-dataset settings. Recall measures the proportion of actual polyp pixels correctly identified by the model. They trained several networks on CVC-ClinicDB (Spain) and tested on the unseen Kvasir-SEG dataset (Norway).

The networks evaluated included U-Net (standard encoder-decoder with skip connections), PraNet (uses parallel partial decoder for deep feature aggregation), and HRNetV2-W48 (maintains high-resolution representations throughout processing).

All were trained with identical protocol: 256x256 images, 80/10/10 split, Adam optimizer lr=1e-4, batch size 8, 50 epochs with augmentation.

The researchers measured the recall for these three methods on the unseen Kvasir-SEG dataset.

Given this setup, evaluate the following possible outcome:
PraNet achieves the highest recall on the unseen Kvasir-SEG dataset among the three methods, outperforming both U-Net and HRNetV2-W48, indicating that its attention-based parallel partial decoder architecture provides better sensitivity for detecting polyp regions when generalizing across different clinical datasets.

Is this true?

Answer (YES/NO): YES